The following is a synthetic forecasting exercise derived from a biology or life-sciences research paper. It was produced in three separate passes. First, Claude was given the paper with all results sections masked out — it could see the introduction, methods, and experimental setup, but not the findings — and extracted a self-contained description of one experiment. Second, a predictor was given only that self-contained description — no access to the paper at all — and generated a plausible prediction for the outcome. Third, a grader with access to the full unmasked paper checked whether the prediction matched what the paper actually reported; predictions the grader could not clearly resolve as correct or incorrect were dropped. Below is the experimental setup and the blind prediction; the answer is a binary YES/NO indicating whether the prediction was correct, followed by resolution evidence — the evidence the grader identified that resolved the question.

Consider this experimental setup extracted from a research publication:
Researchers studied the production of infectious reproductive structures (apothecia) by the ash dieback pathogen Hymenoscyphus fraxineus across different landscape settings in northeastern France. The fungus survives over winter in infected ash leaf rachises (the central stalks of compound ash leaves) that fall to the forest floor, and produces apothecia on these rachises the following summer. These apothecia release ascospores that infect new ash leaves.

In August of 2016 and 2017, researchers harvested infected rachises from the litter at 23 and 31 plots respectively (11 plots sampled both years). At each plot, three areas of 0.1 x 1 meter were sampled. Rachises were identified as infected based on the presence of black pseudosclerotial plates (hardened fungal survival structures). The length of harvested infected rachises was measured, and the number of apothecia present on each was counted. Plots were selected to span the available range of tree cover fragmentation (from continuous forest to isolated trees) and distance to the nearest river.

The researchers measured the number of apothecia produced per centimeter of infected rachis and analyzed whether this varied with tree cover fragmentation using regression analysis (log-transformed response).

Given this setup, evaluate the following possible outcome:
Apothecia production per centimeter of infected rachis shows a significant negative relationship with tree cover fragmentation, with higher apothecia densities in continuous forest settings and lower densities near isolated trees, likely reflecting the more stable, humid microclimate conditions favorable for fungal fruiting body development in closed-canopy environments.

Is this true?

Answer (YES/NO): NO